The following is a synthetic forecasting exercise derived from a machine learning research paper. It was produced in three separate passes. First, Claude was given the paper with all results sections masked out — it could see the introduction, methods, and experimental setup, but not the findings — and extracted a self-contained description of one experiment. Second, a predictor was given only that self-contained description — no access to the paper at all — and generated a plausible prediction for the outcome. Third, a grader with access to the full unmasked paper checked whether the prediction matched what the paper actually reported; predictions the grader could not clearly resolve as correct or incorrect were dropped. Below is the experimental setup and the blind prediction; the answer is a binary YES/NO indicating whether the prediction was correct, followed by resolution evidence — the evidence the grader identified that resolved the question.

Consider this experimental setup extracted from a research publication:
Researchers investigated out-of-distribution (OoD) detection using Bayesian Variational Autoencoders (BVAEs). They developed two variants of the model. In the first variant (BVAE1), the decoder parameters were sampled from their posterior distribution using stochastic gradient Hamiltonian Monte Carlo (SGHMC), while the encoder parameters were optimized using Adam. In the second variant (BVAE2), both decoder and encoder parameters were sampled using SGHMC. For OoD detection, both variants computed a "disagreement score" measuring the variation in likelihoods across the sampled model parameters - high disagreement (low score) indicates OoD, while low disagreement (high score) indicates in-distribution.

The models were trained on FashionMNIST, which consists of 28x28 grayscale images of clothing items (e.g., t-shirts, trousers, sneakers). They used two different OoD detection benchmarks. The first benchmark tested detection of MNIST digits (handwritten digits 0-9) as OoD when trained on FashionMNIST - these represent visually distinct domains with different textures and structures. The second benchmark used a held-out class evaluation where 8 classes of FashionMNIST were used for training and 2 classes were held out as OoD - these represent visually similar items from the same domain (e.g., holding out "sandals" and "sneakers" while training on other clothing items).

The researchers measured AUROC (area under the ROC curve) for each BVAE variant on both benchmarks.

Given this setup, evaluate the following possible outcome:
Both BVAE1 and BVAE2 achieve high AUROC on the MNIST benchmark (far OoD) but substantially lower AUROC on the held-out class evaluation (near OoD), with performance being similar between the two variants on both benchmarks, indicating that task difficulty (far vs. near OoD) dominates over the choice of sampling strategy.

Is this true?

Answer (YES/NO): NO